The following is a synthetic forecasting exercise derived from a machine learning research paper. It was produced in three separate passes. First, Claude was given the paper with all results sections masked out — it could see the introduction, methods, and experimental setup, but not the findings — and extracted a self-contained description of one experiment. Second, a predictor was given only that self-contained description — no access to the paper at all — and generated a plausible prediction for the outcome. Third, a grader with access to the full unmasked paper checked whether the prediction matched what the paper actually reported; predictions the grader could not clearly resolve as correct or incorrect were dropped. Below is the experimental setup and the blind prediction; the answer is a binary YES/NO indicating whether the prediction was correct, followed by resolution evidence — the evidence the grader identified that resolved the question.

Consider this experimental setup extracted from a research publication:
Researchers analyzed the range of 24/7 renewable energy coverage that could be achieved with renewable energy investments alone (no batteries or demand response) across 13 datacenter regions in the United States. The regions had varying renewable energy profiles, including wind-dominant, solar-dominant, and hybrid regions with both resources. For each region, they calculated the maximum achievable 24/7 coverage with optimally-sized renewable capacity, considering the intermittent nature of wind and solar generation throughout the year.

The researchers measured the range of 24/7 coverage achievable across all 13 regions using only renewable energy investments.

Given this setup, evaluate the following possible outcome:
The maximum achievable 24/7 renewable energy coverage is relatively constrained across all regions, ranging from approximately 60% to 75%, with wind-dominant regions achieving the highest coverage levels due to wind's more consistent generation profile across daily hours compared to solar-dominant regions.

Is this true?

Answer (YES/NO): NO